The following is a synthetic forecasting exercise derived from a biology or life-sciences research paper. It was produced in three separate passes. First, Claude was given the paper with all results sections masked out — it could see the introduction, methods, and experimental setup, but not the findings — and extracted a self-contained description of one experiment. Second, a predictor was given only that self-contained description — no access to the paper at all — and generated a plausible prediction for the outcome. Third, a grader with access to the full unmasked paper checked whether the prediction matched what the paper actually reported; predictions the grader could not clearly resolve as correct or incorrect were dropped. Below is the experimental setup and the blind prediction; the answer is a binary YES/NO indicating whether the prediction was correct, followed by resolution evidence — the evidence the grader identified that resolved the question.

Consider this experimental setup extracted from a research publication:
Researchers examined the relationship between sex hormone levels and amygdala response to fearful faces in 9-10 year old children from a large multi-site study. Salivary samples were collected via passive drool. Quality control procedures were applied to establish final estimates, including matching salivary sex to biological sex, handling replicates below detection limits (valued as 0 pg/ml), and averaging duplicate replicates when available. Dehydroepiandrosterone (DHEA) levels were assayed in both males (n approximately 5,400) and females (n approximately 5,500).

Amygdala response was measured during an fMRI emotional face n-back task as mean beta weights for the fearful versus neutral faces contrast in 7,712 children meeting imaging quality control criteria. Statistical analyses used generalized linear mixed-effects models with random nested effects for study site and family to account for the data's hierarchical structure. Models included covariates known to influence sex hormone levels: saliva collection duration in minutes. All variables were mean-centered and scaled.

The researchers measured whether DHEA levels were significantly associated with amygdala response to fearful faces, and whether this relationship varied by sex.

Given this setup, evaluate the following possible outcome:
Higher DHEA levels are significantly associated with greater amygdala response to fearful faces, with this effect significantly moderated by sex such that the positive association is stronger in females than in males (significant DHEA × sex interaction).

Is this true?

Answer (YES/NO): NO